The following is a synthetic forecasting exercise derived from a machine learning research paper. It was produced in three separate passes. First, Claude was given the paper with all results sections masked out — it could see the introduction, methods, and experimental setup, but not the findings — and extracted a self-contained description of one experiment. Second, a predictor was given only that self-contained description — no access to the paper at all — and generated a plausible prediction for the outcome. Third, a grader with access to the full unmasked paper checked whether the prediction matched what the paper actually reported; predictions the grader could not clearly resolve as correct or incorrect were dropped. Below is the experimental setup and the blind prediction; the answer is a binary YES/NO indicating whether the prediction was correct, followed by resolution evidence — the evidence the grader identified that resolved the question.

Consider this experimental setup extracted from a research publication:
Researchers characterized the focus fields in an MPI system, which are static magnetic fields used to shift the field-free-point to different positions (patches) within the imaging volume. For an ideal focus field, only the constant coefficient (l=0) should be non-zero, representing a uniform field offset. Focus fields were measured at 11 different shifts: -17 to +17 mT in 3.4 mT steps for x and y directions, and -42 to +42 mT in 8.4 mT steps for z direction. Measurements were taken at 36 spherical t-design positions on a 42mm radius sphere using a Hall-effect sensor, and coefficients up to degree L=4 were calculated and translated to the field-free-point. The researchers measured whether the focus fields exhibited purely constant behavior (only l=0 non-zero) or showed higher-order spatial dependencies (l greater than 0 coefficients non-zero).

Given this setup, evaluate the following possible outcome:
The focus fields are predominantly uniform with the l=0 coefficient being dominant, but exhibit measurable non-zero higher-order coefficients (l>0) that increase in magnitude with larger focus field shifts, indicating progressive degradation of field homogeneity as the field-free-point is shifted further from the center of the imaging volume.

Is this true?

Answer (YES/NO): YES